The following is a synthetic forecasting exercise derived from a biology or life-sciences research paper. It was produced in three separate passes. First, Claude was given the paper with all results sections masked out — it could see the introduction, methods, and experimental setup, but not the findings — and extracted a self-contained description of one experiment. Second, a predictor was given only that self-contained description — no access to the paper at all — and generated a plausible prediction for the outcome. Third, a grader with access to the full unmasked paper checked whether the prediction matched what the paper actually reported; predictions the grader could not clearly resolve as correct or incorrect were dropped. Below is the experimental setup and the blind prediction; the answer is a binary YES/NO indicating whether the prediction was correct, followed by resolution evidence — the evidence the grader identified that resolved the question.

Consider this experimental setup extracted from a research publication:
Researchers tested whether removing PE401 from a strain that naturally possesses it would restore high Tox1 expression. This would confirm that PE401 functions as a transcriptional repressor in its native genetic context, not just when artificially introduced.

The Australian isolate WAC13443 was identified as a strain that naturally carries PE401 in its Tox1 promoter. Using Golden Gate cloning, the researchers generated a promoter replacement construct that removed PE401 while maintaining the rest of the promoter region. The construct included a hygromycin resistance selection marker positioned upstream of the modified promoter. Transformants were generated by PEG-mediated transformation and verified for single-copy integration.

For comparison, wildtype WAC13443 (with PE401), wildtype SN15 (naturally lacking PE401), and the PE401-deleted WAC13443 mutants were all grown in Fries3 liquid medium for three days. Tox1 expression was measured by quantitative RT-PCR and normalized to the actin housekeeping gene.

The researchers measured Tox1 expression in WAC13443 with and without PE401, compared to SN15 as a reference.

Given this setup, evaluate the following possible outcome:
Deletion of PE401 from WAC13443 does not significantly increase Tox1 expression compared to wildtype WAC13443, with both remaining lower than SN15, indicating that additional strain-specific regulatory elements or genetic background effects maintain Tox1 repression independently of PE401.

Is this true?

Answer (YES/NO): NO